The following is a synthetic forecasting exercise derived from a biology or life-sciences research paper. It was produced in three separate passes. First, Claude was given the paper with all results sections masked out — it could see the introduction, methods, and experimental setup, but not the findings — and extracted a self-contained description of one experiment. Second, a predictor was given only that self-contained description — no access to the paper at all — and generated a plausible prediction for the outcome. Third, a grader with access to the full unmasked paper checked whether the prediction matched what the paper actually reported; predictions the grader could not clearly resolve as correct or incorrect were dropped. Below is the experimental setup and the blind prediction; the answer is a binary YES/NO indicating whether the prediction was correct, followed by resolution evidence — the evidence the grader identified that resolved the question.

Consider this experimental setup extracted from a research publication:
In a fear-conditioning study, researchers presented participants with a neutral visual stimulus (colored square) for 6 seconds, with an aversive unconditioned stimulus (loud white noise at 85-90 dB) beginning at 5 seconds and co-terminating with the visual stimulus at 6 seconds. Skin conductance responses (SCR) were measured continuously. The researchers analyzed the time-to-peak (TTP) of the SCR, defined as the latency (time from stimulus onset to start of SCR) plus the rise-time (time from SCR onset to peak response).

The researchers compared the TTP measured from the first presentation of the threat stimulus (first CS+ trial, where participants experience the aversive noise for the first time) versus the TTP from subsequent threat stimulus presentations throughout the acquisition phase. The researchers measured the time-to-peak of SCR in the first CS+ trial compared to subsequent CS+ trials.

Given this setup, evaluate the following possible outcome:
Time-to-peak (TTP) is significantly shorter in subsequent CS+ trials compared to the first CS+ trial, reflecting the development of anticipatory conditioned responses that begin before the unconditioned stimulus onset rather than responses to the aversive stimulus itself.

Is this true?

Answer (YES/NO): YES